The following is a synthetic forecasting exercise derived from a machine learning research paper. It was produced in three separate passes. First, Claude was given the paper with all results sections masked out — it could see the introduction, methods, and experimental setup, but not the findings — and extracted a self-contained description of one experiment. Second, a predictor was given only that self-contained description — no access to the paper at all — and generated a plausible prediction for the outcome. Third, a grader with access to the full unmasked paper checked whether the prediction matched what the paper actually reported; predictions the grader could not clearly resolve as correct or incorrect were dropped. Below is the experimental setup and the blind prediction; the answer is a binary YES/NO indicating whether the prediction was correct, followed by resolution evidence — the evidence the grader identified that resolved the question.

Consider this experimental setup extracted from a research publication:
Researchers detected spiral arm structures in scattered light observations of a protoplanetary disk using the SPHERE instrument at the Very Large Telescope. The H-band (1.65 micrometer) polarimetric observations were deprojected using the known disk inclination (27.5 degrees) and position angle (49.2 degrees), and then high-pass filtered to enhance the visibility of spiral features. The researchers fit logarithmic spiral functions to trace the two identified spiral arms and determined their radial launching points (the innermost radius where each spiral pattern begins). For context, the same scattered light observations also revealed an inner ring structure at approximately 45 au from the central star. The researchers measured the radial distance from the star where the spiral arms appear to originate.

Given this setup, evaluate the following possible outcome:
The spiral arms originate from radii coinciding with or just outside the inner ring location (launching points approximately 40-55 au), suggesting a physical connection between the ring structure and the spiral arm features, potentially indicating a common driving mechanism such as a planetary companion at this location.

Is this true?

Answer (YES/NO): NO